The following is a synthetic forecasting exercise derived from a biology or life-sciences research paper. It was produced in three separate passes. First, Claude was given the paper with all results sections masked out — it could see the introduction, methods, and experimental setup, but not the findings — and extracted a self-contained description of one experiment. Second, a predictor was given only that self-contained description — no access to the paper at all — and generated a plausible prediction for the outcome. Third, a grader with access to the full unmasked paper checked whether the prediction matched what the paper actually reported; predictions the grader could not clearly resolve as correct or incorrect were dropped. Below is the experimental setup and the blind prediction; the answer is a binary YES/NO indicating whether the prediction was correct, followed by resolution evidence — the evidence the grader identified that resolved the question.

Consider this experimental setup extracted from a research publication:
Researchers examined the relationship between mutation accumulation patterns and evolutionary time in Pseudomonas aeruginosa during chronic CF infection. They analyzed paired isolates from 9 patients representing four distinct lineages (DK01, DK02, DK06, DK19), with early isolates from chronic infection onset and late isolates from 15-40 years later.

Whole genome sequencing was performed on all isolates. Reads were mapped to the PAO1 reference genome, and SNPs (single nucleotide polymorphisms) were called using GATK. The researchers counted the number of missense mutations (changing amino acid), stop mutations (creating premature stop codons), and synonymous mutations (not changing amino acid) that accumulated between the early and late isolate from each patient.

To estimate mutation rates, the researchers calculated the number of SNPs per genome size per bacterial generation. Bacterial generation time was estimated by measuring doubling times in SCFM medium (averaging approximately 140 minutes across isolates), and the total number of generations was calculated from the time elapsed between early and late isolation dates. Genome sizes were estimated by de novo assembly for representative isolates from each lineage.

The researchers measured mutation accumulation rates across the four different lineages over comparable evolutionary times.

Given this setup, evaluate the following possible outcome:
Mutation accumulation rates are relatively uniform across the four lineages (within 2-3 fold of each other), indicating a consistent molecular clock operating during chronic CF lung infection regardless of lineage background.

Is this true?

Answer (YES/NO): YES